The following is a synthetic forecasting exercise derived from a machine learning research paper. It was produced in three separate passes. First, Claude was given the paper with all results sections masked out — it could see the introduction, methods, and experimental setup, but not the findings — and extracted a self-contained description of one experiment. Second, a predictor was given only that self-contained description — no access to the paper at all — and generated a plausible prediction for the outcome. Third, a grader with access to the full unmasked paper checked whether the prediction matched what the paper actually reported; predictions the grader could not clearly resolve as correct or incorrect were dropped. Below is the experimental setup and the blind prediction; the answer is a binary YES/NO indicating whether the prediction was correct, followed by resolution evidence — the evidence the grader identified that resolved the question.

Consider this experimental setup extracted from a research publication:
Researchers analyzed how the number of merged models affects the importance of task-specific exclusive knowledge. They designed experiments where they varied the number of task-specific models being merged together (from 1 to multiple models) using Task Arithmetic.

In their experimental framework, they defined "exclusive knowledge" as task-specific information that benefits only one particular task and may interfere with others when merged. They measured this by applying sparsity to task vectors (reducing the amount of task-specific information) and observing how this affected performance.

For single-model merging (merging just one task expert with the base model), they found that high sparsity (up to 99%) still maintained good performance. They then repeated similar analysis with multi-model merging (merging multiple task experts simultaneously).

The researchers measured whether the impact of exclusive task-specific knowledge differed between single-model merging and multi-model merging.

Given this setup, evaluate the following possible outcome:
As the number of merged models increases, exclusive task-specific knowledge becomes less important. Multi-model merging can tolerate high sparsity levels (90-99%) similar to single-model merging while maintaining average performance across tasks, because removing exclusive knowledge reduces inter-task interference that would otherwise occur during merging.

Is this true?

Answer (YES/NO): NO